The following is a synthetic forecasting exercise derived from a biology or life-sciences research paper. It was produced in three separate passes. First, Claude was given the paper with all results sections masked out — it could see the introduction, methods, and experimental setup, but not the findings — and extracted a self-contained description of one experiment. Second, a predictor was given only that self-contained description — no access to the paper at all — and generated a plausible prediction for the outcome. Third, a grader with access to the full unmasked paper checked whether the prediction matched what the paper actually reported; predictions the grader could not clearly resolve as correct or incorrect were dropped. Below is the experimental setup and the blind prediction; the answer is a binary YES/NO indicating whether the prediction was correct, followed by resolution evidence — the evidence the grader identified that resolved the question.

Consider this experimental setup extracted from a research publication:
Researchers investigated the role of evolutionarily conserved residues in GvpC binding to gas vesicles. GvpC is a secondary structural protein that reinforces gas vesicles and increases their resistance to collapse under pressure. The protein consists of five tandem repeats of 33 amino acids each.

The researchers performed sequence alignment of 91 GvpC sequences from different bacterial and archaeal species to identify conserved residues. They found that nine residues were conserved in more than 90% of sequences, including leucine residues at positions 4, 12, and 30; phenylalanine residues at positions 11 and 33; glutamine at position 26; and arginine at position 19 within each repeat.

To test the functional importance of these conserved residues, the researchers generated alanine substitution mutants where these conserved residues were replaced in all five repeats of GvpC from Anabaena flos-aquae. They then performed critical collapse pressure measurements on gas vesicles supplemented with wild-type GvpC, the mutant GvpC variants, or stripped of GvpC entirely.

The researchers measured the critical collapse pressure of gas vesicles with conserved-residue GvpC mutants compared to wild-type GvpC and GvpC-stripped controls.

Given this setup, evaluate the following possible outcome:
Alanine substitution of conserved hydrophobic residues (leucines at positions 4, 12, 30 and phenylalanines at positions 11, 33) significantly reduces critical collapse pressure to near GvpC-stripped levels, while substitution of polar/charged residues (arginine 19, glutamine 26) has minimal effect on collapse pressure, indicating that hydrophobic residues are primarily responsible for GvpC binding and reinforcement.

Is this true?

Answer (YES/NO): NO